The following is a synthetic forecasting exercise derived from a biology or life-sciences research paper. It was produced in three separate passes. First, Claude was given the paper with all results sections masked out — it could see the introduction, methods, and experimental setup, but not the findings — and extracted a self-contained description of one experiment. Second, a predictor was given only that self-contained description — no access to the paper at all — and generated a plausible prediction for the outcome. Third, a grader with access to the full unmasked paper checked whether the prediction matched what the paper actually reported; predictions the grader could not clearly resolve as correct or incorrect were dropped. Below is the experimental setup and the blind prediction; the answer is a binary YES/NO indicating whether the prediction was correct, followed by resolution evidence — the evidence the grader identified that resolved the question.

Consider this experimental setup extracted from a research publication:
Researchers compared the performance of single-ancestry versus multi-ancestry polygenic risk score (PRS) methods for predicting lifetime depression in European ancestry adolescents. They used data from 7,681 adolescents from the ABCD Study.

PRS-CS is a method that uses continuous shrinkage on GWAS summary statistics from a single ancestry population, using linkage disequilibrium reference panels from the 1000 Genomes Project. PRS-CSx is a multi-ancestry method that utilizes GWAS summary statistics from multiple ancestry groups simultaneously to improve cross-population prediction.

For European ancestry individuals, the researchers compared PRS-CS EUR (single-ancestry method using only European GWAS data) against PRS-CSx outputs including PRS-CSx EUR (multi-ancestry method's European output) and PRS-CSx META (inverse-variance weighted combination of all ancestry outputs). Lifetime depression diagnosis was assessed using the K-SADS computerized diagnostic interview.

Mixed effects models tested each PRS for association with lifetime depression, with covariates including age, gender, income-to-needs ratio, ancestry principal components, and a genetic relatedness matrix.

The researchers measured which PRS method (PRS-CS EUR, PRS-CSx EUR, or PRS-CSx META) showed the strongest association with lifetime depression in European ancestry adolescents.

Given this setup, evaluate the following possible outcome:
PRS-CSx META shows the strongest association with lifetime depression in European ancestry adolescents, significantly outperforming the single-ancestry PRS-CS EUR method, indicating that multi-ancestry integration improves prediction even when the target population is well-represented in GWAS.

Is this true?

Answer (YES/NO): NO